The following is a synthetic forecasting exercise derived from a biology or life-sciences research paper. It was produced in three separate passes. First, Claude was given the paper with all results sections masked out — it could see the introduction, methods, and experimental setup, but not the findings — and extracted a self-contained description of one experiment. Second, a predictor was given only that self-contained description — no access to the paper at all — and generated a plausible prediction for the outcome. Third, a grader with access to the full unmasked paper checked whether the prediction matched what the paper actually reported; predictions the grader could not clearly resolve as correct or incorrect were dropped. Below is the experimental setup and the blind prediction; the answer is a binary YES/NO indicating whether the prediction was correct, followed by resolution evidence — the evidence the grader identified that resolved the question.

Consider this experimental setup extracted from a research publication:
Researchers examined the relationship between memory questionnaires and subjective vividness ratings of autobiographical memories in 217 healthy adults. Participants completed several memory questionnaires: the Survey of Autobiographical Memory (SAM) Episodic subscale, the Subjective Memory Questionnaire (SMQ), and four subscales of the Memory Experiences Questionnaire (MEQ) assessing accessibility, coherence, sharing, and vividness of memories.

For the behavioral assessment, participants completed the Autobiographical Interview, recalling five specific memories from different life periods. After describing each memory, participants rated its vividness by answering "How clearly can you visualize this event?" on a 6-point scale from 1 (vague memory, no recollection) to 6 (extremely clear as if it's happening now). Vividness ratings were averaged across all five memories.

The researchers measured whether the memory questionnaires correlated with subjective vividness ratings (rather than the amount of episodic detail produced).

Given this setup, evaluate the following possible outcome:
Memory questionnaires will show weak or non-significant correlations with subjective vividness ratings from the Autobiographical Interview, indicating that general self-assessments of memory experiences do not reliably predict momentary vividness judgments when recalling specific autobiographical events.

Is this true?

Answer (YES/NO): NO